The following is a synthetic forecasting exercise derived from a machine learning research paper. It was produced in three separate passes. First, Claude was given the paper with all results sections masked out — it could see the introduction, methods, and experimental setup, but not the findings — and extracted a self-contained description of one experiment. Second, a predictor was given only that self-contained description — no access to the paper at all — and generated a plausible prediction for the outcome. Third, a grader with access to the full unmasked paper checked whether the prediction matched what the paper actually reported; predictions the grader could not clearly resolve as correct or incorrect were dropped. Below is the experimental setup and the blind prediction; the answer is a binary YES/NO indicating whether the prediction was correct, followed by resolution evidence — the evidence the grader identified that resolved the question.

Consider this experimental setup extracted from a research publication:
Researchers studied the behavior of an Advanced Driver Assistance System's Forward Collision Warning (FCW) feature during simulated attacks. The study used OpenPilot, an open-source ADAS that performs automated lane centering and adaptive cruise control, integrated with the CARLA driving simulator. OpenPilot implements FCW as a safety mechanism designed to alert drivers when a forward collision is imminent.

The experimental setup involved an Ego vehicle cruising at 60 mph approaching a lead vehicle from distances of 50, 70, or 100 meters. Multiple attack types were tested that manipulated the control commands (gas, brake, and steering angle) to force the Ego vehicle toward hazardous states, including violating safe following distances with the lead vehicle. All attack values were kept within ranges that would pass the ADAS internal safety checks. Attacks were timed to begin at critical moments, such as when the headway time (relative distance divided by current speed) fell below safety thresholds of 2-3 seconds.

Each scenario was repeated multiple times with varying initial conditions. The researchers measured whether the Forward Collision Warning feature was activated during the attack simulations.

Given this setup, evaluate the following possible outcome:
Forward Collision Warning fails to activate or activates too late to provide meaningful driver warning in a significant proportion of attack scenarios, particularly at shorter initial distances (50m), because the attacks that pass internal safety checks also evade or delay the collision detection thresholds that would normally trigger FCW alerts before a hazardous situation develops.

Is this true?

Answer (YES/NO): YES